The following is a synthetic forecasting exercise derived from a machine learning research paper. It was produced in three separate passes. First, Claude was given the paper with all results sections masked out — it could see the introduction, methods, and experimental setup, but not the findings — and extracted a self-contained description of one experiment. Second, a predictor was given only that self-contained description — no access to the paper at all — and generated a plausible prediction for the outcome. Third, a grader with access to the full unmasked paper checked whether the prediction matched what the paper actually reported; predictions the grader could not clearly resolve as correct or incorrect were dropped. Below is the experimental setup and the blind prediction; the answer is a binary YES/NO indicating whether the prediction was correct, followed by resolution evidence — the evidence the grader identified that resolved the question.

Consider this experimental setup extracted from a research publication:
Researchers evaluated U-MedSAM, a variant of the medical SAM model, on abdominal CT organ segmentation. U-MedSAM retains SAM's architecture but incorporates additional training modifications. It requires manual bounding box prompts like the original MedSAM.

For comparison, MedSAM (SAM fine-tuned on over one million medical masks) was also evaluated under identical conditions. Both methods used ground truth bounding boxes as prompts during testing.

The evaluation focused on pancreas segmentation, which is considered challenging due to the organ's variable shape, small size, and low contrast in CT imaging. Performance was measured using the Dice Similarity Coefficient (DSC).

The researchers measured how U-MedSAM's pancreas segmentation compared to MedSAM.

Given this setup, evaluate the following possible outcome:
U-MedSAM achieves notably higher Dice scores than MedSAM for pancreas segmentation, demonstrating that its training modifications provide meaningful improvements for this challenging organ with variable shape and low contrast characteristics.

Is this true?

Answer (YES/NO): NO